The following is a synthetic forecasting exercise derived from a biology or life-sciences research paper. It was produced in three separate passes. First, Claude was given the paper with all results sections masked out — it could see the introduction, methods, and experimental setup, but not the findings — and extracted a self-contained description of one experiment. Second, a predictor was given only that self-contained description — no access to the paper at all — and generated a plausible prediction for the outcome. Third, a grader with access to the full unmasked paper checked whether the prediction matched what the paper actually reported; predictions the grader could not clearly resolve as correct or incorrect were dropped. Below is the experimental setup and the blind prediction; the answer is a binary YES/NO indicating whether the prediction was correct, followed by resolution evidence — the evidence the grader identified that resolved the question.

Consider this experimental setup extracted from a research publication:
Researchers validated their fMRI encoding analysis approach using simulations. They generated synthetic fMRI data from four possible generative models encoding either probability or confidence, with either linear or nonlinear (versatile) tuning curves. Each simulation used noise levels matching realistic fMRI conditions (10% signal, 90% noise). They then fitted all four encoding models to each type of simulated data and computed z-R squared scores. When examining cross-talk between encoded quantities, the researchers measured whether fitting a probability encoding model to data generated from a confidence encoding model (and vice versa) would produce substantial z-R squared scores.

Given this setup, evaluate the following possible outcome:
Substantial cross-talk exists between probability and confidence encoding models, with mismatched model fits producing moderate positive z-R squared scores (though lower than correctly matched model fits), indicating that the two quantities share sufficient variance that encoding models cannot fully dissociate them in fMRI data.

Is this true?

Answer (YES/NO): NO